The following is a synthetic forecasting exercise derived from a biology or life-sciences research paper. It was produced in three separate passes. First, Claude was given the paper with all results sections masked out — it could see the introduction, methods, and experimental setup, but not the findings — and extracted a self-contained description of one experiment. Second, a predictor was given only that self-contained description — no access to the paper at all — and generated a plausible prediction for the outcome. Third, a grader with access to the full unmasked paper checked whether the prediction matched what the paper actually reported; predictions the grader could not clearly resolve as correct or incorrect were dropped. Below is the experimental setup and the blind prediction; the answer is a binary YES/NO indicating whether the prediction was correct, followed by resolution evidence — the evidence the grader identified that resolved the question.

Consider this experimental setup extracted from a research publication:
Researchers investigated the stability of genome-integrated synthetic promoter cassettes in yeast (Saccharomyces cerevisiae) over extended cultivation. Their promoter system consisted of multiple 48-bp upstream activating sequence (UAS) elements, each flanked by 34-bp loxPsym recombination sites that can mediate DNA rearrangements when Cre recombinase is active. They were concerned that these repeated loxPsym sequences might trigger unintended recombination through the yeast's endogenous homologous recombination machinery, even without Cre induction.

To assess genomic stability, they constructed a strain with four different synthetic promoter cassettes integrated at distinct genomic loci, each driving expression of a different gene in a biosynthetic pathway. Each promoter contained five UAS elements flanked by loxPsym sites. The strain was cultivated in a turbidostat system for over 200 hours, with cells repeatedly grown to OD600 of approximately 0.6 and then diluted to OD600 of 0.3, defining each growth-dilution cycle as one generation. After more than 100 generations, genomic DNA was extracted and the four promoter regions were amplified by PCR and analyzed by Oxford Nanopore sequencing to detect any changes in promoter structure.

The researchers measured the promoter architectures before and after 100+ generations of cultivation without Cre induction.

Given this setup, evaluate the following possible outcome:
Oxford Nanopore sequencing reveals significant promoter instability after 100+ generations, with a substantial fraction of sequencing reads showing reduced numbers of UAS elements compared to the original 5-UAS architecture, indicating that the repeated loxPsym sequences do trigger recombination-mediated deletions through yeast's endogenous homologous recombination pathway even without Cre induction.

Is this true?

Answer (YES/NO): NO